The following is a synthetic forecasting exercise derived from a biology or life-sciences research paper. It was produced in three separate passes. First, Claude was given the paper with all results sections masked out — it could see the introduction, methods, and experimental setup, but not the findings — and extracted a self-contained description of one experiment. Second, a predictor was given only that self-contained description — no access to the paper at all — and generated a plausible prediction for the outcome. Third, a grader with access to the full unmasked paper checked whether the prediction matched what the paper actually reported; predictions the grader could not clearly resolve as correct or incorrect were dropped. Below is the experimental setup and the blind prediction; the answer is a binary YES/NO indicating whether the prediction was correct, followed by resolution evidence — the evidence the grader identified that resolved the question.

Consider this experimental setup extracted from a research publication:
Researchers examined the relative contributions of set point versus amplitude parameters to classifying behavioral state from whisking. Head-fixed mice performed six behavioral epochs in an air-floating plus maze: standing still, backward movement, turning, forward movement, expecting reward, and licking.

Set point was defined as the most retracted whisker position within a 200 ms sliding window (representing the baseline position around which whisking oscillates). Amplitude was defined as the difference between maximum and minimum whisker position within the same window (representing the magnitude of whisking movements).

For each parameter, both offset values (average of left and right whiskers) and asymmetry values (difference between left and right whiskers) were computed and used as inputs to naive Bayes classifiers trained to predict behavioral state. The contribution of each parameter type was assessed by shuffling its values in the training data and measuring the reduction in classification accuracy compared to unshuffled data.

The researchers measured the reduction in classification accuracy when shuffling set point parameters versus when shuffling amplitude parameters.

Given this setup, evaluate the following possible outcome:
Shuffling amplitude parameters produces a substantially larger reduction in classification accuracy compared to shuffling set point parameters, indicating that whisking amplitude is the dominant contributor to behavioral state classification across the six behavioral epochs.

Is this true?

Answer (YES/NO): NO